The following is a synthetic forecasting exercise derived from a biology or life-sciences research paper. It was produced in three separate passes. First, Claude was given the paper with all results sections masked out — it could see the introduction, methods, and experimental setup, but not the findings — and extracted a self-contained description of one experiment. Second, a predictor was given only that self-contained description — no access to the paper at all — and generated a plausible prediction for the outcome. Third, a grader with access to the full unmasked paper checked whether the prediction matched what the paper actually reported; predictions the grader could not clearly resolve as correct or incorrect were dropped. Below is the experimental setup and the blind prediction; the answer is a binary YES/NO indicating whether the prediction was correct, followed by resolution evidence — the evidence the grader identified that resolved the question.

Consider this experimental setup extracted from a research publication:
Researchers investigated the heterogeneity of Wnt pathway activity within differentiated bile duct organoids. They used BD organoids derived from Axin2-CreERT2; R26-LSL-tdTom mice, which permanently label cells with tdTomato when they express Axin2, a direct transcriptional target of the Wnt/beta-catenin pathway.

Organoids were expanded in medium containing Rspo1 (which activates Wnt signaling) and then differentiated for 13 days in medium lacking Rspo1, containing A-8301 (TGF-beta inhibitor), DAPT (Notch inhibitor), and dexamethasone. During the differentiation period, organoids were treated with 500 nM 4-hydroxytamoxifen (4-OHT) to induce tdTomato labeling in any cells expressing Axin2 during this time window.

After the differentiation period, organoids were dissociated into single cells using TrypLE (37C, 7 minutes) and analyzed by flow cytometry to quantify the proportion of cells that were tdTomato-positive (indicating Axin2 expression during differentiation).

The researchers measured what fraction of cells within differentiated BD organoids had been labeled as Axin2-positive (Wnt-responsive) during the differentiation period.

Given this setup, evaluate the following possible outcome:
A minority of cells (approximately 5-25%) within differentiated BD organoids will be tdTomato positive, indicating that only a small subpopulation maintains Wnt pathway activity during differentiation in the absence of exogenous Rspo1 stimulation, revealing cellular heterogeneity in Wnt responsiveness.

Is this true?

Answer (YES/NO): NO